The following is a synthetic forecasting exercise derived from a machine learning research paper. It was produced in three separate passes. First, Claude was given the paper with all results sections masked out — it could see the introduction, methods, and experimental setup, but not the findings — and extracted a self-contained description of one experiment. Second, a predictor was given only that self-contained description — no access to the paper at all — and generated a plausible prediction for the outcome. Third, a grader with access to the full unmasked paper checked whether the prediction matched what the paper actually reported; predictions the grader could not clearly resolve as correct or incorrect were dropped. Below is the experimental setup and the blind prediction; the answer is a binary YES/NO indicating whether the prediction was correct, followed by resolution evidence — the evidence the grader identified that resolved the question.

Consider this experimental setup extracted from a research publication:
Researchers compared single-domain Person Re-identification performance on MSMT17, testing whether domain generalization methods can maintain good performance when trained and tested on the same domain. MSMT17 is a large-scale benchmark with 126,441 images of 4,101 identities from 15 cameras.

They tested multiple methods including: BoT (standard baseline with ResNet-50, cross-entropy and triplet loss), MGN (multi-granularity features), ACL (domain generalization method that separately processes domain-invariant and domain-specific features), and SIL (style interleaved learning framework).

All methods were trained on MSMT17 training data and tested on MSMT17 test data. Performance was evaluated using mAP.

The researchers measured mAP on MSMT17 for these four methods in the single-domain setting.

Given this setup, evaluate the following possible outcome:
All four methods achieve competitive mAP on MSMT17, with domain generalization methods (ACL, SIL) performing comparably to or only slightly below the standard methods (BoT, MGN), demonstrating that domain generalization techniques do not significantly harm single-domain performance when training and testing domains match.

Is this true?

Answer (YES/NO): NO